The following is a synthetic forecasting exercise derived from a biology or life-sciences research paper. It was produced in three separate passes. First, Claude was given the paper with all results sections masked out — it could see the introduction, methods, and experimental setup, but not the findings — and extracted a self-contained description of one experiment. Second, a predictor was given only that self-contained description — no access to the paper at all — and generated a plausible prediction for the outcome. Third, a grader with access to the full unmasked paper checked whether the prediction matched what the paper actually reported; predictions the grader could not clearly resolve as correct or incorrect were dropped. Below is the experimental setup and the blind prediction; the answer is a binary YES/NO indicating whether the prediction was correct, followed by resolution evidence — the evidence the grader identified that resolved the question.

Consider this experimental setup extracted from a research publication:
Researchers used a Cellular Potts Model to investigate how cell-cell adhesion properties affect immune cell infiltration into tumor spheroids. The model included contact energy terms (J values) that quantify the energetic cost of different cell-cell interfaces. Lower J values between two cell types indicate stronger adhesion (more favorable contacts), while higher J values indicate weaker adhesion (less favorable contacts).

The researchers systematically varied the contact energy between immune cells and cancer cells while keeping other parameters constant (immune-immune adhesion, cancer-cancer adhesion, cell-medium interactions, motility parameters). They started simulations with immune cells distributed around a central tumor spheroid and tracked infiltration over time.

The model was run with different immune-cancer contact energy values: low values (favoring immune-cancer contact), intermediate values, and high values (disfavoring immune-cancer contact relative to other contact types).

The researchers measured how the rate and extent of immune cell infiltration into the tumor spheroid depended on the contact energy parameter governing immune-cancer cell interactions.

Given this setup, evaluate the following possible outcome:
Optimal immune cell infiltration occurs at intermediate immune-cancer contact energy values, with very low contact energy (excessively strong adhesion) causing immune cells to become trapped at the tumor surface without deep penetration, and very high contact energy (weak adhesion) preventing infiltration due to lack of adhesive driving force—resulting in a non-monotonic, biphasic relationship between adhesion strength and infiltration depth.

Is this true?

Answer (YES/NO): NO